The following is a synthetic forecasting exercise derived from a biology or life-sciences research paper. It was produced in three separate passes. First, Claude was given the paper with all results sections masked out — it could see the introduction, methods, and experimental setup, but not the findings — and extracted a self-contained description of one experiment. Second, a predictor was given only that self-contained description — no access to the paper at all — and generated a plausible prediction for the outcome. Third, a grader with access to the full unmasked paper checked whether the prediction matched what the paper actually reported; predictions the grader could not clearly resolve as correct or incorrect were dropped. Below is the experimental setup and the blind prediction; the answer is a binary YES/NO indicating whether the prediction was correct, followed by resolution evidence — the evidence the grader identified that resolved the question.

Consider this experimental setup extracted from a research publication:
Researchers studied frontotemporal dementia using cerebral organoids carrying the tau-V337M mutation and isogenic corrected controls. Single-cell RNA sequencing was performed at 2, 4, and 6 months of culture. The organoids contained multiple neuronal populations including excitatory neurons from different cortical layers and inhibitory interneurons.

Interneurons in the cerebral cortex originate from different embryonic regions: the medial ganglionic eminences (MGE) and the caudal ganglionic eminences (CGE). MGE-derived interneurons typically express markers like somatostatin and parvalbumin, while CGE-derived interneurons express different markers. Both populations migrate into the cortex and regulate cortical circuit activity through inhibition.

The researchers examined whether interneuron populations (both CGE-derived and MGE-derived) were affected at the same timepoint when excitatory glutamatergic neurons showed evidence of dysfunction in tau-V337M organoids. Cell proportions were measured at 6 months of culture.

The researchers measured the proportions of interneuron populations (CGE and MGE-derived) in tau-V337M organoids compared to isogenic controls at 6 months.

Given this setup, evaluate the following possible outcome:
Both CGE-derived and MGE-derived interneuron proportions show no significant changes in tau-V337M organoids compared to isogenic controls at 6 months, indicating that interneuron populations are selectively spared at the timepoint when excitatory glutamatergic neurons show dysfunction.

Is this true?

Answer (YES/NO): YES